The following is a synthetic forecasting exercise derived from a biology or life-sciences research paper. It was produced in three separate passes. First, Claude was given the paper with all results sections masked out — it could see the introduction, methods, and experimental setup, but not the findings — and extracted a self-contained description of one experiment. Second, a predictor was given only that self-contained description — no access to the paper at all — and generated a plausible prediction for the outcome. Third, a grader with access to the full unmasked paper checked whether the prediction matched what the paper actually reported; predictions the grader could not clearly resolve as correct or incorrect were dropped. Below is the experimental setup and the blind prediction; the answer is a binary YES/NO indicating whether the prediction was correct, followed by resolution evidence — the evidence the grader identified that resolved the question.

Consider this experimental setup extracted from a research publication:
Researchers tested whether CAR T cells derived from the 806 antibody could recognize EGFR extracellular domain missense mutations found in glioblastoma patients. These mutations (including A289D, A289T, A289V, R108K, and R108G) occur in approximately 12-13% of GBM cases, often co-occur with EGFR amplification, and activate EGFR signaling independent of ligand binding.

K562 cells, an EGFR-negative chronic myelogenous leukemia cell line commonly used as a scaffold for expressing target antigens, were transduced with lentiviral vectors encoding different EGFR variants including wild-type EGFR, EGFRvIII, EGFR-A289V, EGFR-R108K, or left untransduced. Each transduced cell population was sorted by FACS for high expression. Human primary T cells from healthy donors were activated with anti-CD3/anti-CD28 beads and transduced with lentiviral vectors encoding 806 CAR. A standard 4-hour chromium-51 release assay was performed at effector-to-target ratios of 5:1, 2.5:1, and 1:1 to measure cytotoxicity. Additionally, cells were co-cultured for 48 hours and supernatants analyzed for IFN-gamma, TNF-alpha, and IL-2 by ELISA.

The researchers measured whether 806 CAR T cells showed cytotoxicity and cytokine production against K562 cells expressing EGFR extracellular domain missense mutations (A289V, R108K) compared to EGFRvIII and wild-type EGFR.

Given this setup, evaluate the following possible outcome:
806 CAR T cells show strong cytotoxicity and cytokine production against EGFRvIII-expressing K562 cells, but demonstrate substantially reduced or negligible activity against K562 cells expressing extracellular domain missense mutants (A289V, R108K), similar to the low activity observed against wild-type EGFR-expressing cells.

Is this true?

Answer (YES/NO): NO